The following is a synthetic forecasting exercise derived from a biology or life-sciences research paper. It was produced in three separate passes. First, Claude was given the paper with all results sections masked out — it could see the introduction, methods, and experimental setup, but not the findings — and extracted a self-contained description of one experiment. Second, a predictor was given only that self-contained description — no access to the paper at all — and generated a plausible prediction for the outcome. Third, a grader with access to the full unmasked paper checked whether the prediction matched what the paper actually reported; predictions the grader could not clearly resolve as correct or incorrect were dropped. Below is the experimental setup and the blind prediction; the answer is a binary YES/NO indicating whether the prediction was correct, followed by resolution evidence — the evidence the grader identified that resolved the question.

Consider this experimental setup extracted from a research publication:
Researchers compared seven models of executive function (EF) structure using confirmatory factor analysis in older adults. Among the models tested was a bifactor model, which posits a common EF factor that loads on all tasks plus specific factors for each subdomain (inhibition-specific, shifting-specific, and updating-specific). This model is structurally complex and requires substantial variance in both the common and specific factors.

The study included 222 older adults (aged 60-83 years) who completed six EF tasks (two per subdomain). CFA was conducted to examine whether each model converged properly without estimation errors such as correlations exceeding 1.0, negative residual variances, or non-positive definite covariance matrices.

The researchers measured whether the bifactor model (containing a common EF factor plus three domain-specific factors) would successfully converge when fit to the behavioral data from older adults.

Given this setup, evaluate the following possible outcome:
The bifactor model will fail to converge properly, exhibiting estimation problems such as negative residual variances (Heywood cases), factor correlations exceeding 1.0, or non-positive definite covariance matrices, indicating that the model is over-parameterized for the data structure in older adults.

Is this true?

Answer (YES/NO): YES